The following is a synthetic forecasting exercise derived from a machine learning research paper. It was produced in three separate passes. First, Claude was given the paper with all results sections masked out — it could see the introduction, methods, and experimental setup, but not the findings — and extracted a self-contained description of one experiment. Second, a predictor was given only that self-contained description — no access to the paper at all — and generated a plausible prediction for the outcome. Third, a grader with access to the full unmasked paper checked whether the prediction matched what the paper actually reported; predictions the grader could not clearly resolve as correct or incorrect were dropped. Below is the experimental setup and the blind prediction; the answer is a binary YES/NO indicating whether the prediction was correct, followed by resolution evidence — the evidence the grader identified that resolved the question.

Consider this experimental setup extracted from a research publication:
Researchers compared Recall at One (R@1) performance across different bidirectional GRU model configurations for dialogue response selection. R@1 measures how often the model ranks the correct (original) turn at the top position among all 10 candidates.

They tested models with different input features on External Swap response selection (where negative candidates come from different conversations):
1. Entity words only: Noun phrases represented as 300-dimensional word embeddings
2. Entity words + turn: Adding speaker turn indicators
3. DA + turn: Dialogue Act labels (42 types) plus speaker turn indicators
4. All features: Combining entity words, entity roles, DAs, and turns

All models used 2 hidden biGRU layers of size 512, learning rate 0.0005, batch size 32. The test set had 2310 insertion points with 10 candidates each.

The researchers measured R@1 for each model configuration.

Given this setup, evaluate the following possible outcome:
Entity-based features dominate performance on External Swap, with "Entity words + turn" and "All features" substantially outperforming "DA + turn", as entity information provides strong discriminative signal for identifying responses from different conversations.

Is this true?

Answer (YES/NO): NO